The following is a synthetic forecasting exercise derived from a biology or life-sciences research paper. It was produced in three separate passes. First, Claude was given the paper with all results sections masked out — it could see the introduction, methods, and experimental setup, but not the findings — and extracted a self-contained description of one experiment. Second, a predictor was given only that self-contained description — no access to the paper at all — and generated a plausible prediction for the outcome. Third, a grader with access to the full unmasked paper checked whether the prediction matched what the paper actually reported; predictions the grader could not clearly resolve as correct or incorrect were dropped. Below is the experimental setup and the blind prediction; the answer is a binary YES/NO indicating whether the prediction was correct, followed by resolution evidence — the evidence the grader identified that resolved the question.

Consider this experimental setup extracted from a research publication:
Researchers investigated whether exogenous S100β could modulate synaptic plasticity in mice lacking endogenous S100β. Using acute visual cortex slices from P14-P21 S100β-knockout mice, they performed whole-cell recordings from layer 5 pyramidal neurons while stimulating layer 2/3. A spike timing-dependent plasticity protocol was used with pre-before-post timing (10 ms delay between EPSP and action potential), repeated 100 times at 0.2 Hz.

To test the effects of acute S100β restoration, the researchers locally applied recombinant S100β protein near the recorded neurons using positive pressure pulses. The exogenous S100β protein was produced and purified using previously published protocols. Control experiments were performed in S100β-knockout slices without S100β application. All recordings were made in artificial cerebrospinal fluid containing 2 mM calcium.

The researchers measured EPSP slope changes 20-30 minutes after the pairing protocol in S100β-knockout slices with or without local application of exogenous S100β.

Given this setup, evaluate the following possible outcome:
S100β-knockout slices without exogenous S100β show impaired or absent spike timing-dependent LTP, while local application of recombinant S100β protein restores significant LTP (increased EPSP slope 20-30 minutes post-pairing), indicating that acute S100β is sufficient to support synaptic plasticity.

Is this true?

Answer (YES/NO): YES